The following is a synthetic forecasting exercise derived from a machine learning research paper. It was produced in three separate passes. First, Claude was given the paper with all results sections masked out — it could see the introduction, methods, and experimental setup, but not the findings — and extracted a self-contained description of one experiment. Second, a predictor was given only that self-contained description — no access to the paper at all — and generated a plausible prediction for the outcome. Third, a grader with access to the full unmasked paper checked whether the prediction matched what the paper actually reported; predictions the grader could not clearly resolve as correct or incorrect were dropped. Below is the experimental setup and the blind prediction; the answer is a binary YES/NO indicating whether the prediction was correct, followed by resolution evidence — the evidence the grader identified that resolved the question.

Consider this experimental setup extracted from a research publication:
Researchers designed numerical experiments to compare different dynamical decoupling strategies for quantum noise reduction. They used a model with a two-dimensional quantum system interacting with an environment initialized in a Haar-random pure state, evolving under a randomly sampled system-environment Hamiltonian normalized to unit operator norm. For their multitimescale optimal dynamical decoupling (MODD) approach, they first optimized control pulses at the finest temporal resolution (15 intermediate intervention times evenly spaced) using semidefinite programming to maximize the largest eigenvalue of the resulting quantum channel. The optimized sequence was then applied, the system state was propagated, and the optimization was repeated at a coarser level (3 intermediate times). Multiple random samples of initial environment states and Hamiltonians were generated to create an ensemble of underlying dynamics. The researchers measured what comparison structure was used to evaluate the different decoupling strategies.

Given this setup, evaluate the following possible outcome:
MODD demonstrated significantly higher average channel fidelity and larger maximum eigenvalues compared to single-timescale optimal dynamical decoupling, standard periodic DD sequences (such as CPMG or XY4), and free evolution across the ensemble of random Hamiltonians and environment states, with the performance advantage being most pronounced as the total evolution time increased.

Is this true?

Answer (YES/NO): NO